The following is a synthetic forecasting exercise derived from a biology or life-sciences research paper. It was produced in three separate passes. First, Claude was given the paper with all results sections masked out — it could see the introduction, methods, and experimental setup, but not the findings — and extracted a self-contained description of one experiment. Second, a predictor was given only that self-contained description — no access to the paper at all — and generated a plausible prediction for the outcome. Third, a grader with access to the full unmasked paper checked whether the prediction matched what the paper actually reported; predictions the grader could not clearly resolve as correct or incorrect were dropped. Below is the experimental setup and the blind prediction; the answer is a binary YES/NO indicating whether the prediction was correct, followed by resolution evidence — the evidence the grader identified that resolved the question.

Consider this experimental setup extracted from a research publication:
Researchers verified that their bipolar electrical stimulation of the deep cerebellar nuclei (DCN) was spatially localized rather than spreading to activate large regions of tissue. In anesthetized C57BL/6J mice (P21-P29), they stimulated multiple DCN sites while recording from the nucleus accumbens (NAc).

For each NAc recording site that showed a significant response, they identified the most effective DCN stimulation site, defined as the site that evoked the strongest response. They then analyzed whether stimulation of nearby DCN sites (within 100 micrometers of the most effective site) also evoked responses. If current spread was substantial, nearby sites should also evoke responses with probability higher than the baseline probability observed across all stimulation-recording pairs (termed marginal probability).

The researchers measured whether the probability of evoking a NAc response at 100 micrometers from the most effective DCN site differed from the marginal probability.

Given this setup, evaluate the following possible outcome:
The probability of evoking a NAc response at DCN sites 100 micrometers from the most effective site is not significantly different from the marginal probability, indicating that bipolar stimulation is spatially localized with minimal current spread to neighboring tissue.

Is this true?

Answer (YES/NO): YES